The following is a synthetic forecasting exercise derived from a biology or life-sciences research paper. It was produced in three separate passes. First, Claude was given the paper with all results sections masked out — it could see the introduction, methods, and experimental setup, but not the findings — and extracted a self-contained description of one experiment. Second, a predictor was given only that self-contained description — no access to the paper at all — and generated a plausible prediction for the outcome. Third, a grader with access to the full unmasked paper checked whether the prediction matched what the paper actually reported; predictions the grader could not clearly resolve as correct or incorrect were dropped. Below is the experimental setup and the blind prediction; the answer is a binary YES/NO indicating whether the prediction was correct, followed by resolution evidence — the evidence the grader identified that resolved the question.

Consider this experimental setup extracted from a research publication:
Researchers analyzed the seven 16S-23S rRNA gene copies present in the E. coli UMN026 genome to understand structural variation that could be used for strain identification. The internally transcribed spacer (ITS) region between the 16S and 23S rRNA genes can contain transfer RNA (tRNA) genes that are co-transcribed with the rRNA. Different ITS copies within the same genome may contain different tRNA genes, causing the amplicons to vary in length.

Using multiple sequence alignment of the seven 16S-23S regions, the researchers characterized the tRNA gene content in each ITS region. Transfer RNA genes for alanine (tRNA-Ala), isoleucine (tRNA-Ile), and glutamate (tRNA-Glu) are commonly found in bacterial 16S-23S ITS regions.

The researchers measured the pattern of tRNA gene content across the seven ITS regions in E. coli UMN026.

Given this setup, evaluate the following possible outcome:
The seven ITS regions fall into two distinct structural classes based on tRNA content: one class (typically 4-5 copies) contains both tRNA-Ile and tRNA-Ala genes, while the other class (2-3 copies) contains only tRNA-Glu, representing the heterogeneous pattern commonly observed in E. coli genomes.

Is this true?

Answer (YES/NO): NO